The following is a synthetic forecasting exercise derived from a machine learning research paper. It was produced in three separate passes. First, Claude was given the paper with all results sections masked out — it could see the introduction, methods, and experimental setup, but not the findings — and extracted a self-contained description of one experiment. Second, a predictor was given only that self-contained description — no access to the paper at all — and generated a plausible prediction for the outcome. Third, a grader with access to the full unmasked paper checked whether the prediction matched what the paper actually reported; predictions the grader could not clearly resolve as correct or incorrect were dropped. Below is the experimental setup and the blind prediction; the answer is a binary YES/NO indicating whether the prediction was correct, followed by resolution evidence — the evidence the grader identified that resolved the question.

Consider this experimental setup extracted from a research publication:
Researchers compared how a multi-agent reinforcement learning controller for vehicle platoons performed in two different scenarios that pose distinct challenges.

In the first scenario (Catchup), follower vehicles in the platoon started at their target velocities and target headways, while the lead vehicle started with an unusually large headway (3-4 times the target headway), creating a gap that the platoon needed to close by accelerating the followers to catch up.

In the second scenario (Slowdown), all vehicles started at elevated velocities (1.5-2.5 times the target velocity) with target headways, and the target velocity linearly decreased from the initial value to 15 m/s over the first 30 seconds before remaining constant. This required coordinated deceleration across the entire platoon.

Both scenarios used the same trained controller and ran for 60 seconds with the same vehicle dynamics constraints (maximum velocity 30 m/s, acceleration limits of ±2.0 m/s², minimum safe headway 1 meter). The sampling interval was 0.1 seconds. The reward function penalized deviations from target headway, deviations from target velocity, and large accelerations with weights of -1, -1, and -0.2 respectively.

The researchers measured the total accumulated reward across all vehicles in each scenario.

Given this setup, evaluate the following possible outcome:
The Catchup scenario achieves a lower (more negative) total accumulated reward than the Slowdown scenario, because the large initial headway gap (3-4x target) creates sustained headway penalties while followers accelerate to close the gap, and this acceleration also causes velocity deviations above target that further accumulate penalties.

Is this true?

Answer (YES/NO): NO